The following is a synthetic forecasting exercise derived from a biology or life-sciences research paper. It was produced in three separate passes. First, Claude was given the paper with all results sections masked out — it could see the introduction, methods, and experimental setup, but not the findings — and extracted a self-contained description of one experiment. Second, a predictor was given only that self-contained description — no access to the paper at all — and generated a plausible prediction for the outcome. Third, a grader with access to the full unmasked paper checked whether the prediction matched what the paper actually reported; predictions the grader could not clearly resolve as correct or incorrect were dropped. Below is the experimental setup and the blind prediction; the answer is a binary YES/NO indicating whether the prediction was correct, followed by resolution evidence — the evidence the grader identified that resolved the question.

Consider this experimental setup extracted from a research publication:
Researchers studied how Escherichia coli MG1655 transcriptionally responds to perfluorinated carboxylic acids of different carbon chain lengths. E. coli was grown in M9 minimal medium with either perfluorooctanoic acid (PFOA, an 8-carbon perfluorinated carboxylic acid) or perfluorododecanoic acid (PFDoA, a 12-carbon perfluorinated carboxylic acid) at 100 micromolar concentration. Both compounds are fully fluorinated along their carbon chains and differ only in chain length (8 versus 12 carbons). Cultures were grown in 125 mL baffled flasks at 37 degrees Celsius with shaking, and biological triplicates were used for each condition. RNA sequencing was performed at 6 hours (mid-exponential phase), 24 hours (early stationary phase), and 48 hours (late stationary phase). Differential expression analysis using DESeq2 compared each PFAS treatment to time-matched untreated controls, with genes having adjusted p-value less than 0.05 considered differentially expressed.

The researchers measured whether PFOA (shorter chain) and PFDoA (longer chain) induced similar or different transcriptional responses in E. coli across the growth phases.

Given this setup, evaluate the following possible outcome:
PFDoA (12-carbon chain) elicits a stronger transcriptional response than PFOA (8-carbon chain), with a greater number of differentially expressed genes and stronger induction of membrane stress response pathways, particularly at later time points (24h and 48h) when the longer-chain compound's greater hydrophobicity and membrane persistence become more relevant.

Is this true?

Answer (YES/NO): NO